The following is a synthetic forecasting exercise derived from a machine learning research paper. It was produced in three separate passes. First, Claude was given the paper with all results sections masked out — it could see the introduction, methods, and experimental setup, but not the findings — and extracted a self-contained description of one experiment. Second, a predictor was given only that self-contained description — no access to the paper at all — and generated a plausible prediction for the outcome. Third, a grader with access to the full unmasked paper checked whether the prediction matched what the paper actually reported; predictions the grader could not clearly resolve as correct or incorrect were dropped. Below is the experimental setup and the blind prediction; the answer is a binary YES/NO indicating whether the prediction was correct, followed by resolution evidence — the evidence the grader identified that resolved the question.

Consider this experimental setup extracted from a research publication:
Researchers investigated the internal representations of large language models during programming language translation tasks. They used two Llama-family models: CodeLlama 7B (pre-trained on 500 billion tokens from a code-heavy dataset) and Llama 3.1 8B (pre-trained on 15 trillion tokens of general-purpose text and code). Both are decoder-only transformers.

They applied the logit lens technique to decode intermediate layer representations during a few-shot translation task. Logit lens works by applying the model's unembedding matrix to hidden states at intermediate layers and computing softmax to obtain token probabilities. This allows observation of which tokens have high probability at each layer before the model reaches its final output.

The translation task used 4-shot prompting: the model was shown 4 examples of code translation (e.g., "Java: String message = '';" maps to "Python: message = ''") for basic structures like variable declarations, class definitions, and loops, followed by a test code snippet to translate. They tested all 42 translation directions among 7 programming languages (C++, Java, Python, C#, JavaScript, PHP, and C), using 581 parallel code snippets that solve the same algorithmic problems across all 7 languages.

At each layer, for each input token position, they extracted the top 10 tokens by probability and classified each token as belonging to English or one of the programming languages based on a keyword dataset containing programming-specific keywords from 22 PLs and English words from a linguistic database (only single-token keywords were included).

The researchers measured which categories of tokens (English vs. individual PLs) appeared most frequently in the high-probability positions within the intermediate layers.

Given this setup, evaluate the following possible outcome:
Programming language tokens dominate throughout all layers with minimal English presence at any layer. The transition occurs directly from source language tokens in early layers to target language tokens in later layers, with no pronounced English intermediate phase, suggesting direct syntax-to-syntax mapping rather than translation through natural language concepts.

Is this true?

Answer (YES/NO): NO